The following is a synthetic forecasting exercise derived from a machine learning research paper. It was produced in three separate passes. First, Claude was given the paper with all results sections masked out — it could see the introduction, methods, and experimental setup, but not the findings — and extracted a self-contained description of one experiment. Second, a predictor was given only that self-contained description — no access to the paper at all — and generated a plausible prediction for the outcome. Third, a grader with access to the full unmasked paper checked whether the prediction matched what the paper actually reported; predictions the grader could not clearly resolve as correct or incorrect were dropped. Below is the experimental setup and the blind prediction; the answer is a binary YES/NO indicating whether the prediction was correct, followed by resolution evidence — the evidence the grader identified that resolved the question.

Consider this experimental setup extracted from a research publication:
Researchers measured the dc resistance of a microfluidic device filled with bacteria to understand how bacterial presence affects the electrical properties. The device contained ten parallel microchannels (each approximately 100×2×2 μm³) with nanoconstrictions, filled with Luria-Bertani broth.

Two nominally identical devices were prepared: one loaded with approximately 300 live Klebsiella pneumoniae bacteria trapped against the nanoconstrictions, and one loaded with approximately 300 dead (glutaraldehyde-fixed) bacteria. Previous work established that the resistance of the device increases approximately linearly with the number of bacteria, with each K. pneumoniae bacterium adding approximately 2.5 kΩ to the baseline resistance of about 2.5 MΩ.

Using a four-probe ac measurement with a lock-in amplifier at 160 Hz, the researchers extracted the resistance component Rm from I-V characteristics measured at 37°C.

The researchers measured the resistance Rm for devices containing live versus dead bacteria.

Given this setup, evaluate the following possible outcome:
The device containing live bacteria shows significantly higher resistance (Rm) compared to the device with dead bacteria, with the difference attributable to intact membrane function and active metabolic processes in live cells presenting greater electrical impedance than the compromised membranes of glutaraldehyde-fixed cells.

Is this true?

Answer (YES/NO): NO